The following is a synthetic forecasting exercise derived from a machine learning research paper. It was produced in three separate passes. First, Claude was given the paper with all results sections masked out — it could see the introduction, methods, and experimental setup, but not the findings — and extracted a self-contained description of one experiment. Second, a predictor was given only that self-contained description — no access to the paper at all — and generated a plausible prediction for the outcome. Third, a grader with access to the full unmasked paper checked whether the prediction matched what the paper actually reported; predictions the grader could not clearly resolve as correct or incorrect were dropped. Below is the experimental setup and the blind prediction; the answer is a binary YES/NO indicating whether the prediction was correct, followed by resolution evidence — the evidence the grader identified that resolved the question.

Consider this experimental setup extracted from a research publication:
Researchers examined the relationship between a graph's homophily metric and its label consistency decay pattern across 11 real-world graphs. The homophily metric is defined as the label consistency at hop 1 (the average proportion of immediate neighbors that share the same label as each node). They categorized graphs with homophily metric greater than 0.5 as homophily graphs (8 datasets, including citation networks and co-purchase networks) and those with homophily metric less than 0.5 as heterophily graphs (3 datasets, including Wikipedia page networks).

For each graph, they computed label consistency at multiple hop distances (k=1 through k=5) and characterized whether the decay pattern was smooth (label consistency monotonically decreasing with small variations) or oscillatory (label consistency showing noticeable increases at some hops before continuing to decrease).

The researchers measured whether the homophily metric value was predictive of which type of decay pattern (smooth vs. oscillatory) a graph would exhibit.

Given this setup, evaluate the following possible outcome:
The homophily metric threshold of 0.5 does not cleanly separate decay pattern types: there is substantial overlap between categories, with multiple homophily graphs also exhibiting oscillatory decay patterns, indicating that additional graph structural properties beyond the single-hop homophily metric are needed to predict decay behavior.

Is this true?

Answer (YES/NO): NO